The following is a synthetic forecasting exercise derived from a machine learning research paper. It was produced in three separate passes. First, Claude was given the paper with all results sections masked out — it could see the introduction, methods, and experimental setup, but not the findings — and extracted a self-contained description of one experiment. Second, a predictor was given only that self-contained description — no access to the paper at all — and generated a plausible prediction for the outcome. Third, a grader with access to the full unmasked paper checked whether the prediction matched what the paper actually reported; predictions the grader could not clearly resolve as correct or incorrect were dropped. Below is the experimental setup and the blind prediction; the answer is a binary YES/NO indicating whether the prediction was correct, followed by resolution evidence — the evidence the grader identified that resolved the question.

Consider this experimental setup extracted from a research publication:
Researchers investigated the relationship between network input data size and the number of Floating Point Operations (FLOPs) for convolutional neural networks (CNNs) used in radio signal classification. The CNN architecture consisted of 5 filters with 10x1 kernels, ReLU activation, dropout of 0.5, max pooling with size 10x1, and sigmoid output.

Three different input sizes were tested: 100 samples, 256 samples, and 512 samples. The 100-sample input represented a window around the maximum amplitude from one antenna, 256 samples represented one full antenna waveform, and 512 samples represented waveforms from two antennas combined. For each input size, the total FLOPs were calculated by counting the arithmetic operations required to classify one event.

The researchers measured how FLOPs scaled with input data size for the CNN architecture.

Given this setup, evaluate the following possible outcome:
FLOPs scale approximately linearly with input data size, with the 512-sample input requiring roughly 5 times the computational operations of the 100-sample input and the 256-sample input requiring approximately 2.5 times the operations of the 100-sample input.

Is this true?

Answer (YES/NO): NO